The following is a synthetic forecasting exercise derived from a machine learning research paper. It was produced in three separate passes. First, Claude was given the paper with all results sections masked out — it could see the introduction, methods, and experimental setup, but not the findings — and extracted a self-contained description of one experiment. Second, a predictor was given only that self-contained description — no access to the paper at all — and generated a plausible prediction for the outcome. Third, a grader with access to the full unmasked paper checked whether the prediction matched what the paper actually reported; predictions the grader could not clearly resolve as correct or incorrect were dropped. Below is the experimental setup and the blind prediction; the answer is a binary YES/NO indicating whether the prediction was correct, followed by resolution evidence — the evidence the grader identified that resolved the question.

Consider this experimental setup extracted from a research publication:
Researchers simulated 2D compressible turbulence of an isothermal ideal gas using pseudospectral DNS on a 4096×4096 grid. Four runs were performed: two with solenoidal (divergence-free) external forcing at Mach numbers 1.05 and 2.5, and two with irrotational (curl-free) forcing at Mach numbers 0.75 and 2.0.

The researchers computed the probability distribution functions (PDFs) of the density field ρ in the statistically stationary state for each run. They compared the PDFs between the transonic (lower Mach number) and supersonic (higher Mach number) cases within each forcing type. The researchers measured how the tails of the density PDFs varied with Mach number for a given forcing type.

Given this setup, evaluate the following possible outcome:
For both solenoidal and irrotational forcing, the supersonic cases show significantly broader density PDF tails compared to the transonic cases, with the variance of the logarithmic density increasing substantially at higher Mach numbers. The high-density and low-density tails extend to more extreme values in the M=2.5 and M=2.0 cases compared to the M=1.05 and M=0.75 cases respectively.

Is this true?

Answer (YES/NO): YES